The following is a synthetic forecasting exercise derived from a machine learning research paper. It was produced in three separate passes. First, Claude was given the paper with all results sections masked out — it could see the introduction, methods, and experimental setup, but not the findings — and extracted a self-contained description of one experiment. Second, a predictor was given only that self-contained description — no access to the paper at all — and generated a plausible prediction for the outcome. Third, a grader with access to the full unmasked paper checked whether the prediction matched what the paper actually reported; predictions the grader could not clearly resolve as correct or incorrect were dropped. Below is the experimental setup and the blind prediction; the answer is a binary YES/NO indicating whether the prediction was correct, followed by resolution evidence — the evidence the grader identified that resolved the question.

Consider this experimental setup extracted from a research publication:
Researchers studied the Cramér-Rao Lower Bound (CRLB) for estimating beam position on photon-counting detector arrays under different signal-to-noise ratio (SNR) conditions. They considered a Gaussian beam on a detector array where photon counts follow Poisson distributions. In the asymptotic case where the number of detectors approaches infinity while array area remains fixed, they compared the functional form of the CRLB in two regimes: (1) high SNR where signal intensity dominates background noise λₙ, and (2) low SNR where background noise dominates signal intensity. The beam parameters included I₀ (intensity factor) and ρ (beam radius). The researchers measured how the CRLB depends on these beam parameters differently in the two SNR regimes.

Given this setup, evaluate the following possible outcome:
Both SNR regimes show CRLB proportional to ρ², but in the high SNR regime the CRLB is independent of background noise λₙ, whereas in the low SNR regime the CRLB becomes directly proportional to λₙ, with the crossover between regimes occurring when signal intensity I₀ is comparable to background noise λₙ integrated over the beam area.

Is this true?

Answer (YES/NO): NO